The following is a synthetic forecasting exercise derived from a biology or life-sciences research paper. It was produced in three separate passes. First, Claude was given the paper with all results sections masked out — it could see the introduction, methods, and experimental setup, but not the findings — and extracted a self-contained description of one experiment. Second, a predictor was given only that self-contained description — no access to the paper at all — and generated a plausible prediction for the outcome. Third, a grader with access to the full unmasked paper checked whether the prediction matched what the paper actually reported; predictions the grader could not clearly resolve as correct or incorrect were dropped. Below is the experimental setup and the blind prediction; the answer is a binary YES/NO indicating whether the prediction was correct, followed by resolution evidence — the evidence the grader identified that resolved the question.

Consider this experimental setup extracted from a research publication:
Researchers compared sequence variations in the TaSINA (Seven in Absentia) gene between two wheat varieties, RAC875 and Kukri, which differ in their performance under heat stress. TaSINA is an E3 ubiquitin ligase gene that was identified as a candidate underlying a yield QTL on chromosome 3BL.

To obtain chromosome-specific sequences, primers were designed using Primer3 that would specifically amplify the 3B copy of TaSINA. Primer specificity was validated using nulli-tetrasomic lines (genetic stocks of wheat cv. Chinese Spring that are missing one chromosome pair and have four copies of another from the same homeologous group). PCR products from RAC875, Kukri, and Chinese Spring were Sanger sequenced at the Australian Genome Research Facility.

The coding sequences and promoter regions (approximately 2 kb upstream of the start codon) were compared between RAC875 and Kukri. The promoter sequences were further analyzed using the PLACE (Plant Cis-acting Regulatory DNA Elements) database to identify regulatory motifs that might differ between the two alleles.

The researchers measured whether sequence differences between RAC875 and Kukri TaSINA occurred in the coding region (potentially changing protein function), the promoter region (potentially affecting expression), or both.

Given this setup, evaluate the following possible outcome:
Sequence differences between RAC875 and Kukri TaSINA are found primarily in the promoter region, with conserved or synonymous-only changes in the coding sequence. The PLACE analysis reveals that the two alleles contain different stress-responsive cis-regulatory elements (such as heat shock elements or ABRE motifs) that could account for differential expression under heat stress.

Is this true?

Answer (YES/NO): NO